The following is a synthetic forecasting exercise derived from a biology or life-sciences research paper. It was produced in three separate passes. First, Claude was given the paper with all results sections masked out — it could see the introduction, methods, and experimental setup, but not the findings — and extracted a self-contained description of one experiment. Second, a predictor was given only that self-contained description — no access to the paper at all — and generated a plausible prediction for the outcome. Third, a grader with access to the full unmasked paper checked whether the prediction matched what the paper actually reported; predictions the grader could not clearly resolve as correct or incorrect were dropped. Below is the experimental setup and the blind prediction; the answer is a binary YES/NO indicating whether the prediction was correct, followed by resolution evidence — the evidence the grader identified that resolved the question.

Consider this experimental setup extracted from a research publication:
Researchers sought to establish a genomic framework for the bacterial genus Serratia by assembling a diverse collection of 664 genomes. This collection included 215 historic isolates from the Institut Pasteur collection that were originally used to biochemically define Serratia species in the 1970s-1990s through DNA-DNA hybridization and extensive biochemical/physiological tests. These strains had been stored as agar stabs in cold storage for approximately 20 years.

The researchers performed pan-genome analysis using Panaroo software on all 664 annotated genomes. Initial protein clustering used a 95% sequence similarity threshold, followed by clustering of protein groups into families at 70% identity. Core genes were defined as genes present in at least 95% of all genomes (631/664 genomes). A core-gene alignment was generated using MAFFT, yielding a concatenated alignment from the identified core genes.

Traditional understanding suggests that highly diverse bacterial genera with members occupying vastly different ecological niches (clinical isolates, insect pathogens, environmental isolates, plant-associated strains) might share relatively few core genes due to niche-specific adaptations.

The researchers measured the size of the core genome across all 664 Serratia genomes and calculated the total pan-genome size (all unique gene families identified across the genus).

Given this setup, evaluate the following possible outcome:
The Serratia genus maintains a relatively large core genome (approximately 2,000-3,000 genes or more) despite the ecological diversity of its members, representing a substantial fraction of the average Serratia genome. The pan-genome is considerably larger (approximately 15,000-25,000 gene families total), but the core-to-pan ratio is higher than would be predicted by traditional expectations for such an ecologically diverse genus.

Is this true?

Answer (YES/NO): NO